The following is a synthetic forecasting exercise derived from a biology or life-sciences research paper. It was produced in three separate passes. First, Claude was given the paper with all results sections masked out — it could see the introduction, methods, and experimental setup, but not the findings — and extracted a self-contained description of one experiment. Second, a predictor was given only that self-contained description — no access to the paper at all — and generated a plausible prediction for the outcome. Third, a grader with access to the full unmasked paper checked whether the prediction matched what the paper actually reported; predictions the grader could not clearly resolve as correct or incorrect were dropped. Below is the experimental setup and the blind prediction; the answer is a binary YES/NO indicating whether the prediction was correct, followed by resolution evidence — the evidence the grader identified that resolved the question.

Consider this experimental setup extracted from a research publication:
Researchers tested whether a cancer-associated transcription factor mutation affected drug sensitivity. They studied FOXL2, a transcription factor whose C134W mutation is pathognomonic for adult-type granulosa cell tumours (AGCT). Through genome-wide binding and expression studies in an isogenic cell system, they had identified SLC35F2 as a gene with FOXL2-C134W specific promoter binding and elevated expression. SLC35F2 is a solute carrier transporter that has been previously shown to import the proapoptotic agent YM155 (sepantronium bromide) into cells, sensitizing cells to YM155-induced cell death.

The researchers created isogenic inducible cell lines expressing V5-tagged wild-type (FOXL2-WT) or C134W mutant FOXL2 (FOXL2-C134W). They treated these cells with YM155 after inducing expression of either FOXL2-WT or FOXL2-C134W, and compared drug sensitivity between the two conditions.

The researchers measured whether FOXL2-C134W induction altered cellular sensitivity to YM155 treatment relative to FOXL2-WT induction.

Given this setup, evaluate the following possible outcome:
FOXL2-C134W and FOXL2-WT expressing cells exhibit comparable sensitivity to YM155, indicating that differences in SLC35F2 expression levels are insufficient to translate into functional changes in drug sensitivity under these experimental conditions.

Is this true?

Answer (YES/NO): NO